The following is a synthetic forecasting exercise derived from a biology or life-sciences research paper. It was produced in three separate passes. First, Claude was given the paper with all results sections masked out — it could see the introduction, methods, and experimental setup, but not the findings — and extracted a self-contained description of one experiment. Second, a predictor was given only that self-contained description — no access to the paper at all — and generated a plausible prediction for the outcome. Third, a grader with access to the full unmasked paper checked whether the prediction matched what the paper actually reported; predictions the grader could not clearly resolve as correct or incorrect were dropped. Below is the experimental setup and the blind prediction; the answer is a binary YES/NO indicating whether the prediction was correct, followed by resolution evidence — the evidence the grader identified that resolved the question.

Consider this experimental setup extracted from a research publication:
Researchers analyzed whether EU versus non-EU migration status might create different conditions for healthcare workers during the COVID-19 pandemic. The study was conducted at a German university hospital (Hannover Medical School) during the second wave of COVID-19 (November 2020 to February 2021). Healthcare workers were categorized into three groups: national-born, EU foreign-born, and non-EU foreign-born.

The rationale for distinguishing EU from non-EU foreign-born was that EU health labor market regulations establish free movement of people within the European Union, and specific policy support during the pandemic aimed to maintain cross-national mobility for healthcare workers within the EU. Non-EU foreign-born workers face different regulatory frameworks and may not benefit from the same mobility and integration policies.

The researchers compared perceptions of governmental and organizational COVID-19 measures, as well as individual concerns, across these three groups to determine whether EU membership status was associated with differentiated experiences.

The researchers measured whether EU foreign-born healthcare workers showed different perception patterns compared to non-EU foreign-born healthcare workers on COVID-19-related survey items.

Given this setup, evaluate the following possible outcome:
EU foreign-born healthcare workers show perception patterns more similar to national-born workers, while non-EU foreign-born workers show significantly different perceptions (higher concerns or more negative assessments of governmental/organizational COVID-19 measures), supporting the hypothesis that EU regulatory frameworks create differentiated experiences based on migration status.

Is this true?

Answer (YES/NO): NO